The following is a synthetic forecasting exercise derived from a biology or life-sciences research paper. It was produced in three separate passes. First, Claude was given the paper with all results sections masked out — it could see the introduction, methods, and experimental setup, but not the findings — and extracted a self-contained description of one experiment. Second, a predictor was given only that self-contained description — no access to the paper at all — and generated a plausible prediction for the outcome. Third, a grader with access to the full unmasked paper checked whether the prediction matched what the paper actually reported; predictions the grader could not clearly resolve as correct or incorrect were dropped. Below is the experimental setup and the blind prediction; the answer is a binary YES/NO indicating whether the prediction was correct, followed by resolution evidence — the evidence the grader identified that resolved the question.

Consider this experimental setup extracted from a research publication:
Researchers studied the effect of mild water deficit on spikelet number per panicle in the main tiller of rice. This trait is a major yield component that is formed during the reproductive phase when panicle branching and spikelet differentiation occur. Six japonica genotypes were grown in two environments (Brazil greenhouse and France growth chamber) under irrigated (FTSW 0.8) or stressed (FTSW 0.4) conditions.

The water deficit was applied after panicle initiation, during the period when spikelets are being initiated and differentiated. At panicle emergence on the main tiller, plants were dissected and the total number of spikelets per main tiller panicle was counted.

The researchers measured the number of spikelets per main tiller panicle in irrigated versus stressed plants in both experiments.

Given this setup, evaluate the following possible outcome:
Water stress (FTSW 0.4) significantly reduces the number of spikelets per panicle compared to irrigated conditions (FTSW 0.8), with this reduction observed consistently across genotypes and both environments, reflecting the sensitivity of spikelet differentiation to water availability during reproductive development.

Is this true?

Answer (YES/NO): NO